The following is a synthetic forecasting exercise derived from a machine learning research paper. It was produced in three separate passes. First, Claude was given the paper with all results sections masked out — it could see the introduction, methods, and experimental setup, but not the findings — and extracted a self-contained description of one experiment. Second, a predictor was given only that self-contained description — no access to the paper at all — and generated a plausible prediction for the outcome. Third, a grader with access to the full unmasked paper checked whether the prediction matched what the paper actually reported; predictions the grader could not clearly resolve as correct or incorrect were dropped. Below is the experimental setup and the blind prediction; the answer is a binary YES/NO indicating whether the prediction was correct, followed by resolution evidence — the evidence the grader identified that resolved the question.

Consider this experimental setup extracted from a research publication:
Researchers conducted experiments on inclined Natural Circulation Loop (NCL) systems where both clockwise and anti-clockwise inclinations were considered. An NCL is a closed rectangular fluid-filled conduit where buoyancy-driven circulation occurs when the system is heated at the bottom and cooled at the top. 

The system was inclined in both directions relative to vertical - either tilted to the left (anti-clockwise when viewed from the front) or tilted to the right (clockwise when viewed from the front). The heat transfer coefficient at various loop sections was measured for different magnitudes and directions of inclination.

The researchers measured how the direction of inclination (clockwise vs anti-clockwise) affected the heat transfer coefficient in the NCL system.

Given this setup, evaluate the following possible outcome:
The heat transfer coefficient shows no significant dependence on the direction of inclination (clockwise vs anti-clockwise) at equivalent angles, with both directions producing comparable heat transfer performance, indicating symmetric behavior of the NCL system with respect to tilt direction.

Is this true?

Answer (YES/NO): NO